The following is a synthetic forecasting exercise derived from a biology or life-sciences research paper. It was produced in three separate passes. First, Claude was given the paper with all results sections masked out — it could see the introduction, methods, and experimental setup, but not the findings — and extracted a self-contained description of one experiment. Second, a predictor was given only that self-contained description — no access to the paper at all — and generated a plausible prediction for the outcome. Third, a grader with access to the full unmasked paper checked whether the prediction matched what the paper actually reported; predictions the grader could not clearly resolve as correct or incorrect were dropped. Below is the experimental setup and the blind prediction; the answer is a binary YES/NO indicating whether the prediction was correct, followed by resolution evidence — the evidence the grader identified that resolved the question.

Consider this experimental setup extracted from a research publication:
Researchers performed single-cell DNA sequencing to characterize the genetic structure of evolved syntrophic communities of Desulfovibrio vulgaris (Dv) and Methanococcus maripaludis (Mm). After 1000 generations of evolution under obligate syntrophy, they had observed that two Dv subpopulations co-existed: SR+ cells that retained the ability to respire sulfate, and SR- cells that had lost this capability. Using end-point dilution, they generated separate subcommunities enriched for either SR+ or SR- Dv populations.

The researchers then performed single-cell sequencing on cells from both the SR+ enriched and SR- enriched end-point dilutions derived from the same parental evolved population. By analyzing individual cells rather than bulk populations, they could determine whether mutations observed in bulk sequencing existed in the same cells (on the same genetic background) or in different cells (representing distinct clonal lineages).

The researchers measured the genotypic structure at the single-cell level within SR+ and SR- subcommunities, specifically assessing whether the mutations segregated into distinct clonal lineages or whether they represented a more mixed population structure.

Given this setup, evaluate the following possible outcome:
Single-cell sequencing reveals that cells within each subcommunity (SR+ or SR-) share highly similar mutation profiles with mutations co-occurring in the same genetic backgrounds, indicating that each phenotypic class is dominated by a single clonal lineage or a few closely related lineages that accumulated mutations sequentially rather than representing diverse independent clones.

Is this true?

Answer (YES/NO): NO